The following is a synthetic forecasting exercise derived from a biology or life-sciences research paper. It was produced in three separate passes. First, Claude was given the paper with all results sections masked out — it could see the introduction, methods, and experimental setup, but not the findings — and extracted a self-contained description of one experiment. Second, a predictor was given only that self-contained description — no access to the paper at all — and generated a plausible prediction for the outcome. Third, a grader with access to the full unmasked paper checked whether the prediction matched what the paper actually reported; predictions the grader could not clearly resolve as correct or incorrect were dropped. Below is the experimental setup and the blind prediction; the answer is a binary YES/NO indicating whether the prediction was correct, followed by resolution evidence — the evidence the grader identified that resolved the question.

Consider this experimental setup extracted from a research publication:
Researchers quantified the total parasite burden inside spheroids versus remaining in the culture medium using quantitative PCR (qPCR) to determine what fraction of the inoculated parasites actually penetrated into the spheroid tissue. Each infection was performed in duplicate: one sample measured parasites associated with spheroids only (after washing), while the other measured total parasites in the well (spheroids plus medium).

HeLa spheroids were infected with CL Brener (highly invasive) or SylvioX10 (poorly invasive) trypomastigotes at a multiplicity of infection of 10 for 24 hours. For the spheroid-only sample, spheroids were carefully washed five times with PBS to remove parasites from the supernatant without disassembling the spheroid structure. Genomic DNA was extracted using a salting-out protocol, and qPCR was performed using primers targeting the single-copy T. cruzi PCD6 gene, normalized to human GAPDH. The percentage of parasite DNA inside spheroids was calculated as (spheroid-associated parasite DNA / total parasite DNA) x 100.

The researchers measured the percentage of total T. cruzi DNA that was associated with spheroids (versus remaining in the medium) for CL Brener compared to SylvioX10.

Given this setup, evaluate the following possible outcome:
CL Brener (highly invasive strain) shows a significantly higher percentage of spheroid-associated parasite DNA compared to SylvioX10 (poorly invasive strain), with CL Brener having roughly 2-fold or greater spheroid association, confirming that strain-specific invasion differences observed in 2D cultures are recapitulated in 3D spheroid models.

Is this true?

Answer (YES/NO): NO